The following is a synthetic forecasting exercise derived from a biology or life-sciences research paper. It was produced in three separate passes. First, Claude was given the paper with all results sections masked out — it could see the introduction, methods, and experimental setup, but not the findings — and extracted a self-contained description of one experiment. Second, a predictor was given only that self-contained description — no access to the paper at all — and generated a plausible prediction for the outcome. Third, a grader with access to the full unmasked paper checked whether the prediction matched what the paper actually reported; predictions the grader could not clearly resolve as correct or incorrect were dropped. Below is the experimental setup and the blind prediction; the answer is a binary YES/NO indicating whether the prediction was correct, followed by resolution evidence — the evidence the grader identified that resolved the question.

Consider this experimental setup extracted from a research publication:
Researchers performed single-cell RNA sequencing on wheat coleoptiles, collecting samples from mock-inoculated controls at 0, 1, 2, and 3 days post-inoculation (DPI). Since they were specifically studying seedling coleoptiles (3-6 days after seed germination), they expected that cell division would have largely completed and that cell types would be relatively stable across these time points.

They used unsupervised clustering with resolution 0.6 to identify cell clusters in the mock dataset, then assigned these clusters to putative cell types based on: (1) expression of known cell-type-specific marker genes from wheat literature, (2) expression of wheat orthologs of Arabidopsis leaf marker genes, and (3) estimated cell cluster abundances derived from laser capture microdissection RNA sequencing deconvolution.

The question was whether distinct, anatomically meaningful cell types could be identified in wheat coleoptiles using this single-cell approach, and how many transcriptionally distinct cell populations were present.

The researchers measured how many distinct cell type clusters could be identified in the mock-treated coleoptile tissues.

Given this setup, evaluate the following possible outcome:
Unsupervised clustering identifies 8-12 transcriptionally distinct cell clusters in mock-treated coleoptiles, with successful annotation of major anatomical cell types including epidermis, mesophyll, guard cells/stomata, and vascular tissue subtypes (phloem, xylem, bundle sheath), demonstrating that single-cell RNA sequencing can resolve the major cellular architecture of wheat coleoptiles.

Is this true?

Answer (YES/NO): NO